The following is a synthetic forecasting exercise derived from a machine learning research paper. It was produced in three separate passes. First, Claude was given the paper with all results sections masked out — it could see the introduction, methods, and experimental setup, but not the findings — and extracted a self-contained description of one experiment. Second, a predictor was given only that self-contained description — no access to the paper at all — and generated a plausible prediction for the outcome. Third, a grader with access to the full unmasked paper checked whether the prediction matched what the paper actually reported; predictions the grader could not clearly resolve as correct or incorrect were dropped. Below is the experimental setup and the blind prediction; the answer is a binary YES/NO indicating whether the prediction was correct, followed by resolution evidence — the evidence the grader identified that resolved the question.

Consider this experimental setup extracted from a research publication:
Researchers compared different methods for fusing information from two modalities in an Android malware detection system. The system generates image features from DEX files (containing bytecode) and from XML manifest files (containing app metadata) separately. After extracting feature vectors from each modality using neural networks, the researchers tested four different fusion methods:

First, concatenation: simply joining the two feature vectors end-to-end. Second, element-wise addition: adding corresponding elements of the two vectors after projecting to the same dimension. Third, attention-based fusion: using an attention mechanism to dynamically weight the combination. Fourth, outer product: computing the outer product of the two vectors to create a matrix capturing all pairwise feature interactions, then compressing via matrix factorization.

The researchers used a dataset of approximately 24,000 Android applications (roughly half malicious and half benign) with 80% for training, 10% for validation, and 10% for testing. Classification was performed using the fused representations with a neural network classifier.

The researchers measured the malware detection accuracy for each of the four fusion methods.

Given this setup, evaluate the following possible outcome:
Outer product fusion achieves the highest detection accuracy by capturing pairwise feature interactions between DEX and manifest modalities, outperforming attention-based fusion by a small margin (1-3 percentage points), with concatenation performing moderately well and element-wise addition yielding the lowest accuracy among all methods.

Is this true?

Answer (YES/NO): NO